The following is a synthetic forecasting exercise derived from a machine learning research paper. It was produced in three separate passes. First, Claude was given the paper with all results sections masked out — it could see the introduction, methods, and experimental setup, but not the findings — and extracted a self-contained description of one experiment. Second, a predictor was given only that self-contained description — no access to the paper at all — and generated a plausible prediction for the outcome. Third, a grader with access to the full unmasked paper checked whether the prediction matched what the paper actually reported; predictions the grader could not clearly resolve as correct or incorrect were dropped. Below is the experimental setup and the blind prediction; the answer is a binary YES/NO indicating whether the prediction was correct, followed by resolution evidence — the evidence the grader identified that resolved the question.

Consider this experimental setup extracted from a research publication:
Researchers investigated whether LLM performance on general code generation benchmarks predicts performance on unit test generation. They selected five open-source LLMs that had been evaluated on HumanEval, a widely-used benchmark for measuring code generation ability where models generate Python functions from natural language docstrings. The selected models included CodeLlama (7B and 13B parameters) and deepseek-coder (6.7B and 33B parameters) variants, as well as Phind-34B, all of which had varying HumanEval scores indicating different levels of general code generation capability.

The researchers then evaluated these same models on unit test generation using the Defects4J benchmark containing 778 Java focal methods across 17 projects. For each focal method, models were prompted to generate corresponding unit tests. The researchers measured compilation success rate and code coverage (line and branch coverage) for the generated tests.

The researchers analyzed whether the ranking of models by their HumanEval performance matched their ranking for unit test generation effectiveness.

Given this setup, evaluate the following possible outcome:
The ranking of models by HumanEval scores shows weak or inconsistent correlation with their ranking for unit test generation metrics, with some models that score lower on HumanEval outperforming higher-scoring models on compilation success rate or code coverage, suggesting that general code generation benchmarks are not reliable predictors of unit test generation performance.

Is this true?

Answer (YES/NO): YES